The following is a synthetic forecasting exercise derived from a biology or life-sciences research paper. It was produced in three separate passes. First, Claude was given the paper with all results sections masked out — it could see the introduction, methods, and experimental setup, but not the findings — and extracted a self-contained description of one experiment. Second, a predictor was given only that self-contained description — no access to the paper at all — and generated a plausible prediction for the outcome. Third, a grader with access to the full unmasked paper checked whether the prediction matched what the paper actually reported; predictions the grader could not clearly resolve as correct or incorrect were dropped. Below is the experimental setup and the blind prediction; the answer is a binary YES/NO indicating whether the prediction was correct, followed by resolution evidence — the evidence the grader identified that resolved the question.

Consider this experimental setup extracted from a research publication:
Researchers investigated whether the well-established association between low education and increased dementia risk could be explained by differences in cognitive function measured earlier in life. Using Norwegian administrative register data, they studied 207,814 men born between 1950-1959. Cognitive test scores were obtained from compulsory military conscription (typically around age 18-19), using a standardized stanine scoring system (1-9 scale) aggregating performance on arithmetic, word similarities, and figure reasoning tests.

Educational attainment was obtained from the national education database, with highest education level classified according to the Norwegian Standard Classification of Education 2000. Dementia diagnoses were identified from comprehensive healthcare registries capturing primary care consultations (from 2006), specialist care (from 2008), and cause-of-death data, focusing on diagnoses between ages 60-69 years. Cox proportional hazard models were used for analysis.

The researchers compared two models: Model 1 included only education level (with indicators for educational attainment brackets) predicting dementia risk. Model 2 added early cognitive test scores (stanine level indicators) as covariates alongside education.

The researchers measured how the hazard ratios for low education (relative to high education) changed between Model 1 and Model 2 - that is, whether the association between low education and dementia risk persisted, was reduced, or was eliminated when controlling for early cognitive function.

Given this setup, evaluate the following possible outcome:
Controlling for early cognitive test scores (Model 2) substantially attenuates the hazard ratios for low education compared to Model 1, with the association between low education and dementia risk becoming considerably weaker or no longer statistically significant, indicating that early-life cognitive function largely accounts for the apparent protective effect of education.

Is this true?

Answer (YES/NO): YES